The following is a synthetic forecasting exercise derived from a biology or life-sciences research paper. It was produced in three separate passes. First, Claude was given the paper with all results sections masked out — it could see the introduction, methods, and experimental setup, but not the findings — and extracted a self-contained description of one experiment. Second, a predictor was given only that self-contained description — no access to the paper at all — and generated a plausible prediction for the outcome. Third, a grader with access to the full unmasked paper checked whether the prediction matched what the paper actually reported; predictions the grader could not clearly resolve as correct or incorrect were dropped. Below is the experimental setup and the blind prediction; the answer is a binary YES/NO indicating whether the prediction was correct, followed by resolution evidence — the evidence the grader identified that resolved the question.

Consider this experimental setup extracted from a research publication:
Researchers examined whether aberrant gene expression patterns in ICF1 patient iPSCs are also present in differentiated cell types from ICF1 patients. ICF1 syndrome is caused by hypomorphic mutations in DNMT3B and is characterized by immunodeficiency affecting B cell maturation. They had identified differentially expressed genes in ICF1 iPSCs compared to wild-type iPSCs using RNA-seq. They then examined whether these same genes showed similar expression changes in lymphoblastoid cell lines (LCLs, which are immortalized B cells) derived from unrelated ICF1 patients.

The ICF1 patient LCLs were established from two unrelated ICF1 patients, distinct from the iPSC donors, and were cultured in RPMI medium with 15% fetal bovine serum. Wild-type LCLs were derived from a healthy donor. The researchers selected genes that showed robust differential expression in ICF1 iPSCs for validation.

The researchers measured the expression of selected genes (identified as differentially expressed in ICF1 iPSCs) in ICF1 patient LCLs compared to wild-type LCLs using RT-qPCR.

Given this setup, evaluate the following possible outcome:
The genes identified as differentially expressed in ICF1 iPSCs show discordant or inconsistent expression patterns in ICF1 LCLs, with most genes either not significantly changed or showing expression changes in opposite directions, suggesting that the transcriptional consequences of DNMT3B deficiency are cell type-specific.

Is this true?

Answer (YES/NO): YES